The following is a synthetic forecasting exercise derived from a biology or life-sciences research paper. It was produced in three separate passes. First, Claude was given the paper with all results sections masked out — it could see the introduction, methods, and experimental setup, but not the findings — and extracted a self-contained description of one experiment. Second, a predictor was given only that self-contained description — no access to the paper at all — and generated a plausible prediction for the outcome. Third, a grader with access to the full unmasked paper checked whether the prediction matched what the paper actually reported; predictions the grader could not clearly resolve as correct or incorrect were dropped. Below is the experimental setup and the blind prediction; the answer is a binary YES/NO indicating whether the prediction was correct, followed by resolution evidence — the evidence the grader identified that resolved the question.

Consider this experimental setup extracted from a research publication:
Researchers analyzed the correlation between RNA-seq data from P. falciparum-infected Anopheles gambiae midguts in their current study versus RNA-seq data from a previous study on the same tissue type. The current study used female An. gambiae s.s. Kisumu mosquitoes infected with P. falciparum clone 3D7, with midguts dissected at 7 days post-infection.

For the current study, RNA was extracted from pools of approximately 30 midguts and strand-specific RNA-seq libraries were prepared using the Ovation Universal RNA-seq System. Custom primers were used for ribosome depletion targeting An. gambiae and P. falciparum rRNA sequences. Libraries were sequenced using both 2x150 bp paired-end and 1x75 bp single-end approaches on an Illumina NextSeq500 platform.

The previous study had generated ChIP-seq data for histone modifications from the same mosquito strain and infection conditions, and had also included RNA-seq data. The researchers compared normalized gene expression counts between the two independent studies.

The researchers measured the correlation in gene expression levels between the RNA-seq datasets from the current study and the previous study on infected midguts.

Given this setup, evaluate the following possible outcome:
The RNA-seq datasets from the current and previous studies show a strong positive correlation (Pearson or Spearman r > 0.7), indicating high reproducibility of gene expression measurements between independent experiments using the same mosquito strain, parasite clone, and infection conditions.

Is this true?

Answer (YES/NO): YES